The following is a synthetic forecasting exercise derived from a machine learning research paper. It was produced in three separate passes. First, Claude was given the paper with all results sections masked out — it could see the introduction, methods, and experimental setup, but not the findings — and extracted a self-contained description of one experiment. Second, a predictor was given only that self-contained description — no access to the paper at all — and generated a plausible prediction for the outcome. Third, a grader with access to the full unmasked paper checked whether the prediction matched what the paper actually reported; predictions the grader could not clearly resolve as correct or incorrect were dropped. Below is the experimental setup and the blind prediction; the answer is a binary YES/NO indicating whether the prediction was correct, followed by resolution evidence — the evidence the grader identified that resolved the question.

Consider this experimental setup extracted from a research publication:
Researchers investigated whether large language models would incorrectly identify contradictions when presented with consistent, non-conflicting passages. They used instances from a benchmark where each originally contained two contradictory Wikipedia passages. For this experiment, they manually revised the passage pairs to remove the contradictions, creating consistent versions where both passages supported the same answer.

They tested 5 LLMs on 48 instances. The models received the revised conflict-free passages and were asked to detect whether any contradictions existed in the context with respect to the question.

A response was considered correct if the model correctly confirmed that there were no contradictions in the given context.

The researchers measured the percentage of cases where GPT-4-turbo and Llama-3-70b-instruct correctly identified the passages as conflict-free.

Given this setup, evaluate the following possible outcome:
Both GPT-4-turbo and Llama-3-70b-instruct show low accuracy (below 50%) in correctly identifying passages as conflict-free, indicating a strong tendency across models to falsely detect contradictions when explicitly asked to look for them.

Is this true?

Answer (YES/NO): YES